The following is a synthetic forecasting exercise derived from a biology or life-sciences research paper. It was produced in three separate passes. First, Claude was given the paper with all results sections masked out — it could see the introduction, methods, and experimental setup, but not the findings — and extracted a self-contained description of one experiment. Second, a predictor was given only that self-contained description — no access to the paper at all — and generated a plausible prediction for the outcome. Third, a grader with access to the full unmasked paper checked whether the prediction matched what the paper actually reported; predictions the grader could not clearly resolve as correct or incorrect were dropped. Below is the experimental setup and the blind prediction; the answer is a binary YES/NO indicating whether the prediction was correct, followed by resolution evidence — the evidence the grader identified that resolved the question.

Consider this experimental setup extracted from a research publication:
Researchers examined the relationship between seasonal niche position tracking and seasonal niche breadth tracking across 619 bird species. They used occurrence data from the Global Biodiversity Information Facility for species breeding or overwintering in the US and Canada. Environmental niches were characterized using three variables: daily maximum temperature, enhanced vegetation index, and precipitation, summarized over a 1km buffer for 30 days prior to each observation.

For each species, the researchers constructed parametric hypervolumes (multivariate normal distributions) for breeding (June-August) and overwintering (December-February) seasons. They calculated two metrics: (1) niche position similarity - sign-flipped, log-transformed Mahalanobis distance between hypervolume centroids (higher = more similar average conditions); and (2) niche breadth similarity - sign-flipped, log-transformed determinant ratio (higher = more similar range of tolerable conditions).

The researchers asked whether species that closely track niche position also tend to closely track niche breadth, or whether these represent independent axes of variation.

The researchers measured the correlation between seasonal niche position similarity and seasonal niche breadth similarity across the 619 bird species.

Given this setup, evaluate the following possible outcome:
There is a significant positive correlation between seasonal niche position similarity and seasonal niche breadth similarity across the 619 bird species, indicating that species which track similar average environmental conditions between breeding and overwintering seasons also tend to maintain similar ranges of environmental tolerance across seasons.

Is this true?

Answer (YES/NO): YES